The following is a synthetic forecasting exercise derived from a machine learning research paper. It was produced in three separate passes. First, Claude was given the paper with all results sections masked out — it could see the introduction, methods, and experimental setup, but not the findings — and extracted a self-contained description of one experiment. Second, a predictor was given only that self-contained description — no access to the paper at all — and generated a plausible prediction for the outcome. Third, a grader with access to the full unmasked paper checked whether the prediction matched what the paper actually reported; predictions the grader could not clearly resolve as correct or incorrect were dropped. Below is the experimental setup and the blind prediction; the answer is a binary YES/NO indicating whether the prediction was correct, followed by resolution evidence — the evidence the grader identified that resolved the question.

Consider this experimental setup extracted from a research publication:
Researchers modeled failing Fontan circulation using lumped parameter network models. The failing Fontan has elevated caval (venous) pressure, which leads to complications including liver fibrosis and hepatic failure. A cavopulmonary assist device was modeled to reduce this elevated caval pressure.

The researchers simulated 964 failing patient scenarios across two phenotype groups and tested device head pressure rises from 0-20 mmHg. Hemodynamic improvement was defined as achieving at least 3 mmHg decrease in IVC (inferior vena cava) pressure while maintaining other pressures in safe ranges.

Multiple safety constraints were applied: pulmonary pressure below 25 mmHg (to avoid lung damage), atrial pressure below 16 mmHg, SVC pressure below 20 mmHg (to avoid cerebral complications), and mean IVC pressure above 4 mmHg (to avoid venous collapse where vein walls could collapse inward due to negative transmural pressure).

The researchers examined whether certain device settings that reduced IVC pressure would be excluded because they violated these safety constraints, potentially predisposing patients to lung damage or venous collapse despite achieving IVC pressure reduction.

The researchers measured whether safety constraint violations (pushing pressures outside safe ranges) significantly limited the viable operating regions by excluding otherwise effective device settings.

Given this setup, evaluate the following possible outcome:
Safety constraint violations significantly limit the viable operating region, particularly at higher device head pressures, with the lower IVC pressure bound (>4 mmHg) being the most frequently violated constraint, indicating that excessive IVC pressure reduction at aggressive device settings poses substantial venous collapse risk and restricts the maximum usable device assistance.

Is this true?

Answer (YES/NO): NO